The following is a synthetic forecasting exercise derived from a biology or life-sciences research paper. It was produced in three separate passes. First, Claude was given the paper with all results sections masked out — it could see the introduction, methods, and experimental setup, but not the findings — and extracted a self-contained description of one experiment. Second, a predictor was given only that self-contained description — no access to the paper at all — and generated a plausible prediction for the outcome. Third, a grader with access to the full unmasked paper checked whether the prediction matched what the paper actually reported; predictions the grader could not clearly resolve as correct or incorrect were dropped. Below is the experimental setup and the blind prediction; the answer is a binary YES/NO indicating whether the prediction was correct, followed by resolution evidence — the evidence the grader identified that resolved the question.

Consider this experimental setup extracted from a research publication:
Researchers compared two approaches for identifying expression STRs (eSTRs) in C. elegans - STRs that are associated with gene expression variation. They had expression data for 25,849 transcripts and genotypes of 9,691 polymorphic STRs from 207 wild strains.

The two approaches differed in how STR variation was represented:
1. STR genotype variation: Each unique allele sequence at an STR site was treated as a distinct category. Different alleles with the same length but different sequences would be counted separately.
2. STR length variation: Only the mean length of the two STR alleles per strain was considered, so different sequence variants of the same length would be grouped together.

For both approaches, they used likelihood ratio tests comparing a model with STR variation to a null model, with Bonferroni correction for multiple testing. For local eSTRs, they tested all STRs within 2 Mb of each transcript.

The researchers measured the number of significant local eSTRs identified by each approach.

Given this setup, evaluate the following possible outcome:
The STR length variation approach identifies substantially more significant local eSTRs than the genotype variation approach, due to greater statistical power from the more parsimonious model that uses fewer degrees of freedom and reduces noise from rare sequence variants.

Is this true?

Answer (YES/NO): NO